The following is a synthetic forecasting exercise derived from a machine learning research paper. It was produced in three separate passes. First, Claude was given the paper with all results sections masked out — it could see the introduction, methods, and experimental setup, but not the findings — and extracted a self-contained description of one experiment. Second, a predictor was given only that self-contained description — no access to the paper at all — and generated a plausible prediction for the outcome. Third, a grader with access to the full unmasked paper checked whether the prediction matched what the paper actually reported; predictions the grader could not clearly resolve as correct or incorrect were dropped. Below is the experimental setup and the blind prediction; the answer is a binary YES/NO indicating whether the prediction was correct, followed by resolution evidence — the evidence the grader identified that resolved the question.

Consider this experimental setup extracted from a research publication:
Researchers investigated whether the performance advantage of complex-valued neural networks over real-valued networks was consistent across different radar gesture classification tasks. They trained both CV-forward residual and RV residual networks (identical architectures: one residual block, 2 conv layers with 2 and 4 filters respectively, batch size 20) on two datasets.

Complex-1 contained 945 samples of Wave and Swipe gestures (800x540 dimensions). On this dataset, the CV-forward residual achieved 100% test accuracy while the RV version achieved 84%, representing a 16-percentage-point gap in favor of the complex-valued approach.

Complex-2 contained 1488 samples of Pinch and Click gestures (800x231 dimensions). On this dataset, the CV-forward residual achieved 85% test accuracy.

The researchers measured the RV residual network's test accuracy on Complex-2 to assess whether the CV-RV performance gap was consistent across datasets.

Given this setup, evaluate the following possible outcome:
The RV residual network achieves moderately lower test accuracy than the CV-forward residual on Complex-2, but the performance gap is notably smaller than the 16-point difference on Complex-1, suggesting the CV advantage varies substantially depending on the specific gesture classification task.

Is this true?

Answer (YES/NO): NO